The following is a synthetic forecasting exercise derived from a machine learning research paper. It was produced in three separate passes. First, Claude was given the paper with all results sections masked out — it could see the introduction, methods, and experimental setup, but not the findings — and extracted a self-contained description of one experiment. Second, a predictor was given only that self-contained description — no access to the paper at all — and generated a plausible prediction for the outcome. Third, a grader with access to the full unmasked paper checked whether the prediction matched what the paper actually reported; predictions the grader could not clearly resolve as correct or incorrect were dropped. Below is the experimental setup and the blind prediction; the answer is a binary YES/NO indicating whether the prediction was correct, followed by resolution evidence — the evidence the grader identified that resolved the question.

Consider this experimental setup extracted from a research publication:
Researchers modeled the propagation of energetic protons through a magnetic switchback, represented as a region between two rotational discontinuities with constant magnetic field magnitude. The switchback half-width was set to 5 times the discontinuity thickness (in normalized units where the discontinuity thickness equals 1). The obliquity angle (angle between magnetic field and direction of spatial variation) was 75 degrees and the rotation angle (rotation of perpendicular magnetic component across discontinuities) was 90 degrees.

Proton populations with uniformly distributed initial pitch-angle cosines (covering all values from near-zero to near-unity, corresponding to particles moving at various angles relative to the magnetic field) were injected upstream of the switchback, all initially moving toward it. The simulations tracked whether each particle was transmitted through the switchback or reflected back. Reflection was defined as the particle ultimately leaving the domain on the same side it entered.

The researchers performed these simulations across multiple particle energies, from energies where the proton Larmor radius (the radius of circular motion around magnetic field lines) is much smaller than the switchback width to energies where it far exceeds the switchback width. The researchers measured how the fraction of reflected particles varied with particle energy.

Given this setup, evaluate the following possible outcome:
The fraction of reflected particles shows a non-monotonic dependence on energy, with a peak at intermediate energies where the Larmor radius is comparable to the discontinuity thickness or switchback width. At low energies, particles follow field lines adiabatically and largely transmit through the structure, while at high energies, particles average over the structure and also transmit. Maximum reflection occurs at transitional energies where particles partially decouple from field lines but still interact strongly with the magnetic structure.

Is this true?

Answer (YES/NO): YES